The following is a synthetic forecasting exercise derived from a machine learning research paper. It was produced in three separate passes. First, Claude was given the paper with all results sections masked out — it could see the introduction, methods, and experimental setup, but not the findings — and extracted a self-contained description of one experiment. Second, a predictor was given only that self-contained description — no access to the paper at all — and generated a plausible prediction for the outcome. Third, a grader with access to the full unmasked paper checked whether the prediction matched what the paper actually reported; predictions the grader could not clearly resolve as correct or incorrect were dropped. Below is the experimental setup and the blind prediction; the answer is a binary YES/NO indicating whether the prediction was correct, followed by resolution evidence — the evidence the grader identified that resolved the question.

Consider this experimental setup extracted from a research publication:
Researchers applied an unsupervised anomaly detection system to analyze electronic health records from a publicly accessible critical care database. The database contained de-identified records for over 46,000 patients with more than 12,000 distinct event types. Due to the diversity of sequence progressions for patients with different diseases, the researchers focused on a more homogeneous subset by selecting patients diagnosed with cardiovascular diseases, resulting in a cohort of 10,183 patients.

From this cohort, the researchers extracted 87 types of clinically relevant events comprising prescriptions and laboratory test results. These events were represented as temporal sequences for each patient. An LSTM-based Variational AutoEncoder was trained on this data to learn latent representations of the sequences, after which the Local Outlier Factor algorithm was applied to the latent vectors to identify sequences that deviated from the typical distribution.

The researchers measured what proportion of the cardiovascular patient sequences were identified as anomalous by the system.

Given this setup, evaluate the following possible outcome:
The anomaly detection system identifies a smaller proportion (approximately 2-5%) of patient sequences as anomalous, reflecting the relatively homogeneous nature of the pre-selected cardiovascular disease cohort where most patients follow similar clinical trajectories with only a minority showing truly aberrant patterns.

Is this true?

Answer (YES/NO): YES